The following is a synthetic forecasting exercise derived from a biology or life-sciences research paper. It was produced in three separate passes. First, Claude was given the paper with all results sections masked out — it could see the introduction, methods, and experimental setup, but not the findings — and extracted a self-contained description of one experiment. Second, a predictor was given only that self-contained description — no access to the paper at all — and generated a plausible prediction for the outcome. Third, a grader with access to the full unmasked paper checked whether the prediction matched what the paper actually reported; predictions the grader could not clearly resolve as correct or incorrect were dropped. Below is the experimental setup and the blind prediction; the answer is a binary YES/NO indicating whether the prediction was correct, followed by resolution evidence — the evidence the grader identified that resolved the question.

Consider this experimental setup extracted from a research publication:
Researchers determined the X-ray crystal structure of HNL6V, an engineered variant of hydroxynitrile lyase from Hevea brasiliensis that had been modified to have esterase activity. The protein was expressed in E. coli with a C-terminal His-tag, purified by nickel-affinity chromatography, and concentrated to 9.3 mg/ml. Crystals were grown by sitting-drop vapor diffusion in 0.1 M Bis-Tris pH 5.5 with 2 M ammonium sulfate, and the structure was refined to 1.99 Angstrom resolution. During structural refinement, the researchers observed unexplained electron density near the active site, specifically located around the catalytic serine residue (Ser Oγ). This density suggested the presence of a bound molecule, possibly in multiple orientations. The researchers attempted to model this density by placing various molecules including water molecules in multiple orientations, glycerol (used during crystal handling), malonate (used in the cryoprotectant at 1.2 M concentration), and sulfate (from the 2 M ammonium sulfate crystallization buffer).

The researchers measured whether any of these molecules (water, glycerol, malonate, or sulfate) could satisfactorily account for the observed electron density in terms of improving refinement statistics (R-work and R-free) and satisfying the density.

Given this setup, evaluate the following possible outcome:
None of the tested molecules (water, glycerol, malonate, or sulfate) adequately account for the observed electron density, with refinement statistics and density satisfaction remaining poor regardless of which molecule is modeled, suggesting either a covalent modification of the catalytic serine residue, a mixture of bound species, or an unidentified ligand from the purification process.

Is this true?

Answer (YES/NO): YES